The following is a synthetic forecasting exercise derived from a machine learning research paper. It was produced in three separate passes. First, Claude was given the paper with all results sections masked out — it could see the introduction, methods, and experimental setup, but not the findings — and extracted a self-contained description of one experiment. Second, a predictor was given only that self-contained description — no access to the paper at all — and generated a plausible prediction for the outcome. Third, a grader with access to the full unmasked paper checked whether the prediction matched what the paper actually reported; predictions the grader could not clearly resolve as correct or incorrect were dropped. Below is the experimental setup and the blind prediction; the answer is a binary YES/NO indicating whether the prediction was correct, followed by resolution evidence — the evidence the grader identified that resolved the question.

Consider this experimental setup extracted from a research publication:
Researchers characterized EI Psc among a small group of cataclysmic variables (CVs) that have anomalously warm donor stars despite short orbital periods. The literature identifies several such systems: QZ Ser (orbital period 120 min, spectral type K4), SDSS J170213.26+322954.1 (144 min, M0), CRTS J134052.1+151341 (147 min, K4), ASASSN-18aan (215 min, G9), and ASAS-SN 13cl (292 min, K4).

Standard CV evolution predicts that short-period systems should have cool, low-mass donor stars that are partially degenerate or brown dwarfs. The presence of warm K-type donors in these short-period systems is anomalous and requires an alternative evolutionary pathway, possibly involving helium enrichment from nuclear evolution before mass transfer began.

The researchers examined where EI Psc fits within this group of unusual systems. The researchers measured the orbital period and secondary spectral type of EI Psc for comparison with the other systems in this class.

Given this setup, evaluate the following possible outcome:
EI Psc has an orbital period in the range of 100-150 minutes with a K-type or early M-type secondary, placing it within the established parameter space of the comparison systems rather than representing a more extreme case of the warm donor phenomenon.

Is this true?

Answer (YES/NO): NO